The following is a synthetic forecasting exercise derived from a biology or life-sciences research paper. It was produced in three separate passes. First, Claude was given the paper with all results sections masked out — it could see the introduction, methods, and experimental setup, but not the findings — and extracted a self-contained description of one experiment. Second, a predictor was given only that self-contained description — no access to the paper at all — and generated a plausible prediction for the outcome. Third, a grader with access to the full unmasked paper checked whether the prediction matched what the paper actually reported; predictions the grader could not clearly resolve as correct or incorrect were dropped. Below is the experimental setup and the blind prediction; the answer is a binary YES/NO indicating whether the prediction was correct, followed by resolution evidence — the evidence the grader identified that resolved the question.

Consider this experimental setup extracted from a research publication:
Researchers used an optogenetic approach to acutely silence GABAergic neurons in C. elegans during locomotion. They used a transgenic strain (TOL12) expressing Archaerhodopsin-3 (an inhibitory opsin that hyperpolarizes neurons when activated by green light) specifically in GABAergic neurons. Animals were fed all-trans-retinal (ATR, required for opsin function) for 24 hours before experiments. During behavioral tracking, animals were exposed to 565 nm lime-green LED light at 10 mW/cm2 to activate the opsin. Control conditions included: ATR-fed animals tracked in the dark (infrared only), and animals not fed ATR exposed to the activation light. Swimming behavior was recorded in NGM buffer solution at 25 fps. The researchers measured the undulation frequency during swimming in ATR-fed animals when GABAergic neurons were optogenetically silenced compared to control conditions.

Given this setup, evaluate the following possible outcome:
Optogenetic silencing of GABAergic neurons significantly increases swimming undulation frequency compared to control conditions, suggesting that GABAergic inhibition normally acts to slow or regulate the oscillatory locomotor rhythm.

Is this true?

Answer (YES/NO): NO